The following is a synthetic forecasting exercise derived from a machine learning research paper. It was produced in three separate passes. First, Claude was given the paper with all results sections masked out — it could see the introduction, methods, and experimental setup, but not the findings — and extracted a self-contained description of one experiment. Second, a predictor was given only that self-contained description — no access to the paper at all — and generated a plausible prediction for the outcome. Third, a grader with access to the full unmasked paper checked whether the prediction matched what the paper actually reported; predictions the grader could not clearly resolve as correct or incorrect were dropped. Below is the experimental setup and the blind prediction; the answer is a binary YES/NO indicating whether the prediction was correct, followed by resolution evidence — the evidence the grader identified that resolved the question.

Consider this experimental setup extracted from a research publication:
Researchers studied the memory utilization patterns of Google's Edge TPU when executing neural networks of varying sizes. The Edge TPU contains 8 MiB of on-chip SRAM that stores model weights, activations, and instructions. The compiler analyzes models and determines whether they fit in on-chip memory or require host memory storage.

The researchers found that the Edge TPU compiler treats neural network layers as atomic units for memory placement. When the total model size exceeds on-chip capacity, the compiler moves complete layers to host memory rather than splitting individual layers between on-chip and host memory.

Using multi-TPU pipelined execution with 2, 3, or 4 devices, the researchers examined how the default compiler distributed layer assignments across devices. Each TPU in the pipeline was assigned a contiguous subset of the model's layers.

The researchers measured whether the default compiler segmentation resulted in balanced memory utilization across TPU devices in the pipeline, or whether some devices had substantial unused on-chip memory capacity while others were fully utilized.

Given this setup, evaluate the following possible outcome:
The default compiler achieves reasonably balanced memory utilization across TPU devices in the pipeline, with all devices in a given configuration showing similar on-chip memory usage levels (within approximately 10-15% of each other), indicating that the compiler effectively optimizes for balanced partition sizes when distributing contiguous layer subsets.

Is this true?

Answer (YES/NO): NO